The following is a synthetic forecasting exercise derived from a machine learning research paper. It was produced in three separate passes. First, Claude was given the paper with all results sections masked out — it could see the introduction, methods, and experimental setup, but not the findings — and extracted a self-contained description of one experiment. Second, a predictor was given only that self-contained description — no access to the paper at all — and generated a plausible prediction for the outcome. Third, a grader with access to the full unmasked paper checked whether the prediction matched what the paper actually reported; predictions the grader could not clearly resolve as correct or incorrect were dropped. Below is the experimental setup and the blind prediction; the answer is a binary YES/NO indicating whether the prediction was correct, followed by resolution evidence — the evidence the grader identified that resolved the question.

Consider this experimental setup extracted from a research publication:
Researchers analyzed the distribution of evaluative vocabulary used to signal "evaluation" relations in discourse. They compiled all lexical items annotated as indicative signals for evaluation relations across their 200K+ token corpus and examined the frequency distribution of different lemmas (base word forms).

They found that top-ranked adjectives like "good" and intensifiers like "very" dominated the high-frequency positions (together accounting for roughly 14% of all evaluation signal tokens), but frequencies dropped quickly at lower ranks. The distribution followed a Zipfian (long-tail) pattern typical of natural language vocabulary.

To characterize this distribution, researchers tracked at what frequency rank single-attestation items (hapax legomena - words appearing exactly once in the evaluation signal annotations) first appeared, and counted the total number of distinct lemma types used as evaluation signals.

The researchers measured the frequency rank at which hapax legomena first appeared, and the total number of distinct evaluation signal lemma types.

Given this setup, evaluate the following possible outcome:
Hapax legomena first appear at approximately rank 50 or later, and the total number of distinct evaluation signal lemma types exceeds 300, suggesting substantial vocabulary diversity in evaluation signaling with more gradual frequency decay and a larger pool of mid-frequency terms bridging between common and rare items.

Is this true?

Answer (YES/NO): NO